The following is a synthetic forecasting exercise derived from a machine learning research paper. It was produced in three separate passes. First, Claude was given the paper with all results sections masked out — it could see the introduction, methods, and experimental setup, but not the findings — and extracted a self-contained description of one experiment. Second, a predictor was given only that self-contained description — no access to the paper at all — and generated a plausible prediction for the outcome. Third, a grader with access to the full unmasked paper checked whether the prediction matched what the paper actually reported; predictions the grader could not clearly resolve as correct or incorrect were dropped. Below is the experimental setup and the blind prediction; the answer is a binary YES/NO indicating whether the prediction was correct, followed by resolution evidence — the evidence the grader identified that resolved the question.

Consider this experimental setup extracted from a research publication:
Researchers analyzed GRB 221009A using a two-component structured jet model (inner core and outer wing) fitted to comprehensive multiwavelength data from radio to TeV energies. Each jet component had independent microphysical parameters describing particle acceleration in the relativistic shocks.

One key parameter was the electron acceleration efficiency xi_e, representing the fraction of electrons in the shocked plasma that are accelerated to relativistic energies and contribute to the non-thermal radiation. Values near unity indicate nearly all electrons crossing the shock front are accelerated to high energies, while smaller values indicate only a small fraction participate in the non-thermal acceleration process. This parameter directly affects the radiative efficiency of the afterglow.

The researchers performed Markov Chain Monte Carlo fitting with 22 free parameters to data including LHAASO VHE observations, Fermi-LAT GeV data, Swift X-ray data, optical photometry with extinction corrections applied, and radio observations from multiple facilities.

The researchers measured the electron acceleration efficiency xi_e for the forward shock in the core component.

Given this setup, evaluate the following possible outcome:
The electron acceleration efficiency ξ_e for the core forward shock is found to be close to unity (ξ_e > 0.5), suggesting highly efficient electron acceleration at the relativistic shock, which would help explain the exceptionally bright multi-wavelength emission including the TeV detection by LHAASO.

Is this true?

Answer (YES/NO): NO